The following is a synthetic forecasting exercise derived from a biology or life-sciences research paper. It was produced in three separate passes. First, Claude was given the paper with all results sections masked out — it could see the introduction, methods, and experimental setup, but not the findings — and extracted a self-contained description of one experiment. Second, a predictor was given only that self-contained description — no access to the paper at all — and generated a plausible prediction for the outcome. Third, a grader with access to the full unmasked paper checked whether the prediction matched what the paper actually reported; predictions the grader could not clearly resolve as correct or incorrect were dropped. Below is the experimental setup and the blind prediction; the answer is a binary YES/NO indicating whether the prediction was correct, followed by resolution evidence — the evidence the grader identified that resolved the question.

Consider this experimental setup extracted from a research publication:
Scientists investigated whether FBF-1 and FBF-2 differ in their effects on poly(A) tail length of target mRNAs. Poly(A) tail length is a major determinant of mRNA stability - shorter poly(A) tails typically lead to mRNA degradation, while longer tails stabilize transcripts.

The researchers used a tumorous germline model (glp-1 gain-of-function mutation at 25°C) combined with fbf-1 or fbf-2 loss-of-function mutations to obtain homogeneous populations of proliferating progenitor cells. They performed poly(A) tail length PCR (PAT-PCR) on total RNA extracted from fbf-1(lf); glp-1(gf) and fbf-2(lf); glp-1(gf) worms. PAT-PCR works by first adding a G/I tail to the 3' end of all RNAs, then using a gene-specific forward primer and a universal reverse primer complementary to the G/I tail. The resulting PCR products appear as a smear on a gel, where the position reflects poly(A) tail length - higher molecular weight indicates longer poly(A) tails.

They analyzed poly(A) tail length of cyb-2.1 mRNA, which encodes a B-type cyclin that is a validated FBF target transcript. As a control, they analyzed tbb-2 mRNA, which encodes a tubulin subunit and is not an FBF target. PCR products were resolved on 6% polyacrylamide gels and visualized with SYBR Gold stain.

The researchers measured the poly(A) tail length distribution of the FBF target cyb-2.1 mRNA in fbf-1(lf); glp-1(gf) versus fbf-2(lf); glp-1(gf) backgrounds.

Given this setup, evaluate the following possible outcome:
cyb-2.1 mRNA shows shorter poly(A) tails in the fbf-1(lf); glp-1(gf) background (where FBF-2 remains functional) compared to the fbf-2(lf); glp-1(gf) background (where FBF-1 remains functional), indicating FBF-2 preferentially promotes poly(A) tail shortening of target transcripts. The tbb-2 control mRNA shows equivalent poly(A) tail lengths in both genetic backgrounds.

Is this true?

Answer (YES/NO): NO